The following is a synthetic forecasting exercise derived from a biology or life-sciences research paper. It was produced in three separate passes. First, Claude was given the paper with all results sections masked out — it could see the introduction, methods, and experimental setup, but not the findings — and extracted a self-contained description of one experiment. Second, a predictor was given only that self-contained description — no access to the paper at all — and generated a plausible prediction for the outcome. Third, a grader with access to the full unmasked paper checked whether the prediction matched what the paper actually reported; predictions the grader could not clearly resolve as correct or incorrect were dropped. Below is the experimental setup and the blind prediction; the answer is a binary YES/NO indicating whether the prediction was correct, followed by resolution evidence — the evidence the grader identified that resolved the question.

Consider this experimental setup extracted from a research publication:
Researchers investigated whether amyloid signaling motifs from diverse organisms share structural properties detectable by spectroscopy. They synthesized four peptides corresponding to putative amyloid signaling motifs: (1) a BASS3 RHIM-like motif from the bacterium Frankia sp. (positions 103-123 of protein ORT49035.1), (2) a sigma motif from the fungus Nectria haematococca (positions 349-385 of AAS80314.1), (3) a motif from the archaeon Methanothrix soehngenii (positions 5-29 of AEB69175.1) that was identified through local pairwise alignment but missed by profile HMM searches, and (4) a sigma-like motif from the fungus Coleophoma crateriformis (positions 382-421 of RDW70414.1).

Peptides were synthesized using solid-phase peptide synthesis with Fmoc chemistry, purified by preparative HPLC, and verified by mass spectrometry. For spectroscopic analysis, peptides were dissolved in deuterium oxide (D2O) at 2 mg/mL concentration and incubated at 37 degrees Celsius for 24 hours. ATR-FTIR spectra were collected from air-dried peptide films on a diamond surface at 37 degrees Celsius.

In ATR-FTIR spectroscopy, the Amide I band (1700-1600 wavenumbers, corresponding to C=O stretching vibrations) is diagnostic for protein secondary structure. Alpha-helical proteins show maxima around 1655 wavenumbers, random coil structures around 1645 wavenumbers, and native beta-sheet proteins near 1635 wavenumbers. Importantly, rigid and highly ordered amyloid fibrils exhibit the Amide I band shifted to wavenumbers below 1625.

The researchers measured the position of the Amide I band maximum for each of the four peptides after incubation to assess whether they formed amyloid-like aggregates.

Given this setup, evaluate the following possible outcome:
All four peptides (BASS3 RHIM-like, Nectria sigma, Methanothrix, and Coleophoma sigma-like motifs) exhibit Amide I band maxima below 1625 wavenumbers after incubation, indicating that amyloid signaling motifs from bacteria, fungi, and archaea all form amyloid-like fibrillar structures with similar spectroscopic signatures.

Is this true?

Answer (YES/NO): NO